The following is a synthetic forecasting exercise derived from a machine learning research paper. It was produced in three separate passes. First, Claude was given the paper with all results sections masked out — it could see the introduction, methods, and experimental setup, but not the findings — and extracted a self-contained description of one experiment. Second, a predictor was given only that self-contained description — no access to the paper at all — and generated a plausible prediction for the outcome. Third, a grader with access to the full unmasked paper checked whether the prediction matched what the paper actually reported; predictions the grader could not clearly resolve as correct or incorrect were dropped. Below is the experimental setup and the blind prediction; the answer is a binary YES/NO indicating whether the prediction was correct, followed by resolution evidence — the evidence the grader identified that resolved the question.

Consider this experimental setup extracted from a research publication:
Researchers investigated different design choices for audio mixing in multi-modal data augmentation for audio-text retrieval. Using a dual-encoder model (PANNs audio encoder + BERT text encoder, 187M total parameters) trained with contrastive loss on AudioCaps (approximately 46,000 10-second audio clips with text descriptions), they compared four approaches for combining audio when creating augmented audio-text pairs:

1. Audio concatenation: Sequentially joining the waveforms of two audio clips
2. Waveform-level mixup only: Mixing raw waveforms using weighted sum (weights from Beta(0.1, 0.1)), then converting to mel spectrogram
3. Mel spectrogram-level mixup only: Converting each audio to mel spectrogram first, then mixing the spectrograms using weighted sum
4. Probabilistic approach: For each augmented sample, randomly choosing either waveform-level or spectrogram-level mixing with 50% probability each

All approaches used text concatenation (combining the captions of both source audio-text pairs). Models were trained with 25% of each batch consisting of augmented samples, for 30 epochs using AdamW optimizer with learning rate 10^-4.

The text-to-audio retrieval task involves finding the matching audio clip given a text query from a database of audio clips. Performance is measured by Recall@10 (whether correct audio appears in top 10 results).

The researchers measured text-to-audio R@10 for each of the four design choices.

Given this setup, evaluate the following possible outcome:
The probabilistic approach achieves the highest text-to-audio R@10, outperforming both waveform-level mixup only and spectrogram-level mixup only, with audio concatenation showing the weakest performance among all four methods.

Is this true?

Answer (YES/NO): NO